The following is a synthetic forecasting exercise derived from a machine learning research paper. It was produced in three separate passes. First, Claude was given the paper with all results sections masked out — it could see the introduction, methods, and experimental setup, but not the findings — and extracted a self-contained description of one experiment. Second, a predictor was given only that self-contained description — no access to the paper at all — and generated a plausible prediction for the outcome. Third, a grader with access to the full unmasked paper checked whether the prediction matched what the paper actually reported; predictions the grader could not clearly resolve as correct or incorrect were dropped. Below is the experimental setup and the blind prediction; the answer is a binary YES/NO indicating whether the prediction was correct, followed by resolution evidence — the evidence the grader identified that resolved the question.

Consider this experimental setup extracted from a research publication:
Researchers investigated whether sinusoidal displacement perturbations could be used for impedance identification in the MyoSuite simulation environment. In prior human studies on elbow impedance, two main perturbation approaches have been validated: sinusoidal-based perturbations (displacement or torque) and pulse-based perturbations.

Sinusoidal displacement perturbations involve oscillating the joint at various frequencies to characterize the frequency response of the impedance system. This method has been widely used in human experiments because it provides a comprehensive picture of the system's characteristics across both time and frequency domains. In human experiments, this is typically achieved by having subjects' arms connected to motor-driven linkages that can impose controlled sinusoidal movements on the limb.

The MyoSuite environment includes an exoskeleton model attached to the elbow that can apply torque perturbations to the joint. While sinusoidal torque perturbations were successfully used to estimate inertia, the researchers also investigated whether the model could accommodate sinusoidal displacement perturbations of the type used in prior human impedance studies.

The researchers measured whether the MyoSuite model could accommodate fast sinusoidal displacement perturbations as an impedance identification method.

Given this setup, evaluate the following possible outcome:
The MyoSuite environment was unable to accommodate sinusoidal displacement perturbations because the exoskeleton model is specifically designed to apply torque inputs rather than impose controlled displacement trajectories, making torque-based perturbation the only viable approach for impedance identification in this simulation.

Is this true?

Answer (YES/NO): NO